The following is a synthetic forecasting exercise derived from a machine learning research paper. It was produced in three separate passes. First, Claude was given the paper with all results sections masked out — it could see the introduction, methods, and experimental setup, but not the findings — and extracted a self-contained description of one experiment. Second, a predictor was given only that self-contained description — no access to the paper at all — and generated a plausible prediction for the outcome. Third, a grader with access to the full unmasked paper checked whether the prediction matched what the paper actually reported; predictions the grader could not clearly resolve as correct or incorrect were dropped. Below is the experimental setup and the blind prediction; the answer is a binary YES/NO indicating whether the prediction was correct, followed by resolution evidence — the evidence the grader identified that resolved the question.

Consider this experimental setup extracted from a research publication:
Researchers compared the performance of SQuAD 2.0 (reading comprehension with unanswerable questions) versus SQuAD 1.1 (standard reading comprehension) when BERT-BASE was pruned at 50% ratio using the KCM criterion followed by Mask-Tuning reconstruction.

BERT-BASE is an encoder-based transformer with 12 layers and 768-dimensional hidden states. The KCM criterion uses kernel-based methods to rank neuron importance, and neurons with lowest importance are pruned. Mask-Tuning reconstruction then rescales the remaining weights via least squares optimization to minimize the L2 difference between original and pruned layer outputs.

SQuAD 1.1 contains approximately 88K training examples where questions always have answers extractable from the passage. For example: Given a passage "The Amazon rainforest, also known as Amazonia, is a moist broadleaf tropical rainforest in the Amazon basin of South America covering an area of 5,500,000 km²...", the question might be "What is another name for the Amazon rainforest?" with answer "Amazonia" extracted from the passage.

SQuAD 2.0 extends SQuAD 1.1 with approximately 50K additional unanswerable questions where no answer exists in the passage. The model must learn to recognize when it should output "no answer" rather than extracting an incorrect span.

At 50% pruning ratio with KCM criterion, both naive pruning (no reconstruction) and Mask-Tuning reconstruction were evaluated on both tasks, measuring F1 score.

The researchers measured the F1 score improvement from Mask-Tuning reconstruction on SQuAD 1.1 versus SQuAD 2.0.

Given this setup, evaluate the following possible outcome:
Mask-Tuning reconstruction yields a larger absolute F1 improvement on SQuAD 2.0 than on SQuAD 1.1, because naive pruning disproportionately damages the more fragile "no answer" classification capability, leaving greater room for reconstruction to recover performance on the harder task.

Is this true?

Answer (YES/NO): NO